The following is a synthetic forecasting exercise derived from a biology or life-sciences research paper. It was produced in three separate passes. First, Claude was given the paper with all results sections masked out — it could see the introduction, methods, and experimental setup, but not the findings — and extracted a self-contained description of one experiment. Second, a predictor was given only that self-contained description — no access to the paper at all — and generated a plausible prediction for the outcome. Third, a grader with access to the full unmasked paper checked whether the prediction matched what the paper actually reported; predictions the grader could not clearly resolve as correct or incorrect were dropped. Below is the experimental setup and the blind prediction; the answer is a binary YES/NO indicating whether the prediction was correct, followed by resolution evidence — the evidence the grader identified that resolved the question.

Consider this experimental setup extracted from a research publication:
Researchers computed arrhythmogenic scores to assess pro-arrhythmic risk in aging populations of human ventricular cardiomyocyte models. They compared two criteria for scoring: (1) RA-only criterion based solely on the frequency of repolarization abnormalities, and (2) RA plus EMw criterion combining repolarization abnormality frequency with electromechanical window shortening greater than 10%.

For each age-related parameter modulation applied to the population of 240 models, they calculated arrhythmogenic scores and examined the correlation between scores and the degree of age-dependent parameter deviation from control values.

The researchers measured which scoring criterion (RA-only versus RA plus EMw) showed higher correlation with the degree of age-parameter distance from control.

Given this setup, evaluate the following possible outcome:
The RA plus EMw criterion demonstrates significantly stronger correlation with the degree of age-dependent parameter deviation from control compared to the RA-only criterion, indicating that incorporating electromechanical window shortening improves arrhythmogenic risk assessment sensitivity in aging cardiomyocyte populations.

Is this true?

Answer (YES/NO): NO